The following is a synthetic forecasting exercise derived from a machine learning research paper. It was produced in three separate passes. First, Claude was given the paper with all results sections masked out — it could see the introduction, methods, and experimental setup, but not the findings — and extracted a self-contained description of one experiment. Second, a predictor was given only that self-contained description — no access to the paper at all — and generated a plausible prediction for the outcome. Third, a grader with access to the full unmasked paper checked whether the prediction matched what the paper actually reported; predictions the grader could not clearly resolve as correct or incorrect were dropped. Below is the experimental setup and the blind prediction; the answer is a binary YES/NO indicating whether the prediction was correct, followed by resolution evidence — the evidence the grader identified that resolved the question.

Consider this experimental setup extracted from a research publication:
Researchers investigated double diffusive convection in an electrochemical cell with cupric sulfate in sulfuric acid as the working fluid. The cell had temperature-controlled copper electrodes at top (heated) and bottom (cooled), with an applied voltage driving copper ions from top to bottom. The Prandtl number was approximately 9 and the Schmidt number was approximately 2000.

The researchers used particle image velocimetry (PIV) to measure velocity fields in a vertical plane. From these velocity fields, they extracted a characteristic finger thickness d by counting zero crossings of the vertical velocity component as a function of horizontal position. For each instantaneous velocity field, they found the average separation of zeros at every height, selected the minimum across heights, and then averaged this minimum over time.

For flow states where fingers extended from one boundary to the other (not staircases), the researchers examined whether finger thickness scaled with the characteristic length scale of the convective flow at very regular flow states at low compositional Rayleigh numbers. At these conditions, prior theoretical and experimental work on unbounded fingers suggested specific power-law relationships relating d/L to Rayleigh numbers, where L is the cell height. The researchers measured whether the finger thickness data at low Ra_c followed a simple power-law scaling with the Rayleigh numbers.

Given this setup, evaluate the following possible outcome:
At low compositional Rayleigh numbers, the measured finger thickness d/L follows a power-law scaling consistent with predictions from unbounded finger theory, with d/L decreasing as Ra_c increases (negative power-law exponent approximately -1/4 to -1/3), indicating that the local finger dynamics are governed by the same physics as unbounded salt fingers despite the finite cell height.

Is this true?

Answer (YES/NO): NO